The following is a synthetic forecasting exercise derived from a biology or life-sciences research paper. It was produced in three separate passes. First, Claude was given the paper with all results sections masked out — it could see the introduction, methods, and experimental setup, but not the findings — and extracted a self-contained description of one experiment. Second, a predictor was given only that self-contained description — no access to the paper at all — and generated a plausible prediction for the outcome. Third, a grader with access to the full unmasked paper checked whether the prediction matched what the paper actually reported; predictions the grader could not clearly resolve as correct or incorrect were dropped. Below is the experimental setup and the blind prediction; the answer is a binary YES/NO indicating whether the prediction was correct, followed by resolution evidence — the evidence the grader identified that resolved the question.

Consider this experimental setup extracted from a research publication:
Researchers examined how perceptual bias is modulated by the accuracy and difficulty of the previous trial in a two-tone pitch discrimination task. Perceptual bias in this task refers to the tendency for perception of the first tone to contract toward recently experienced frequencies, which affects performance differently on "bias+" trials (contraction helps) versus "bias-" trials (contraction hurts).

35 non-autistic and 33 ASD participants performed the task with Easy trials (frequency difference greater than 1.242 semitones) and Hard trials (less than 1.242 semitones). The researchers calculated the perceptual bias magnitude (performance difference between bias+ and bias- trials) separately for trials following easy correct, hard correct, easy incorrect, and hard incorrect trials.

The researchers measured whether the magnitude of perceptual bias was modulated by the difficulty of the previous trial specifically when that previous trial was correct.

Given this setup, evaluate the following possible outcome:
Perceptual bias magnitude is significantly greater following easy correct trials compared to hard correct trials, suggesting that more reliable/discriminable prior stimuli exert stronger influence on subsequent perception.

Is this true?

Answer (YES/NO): YES